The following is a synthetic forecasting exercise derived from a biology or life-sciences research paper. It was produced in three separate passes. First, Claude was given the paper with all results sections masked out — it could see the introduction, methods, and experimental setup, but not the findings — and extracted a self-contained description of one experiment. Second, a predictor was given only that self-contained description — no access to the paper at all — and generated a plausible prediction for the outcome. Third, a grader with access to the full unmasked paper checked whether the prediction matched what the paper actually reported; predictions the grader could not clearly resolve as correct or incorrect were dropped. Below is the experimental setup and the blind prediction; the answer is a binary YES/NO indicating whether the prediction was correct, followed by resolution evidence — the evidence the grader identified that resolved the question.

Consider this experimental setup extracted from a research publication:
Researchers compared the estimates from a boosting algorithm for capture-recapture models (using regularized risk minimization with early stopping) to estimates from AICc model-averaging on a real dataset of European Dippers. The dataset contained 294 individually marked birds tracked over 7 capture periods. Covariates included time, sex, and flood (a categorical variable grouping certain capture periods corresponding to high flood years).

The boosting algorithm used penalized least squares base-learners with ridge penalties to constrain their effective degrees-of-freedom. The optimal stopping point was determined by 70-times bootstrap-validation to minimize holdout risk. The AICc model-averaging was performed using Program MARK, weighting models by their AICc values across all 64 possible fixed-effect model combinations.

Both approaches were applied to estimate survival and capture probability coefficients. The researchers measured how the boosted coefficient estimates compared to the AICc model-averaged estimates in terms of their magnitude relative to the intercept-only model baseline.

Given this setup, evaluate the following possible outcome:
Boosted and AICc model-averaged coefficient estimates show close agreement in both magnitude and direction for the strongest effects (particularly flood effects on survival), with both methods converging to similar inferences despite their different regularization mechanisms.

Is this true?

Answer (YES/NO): YES